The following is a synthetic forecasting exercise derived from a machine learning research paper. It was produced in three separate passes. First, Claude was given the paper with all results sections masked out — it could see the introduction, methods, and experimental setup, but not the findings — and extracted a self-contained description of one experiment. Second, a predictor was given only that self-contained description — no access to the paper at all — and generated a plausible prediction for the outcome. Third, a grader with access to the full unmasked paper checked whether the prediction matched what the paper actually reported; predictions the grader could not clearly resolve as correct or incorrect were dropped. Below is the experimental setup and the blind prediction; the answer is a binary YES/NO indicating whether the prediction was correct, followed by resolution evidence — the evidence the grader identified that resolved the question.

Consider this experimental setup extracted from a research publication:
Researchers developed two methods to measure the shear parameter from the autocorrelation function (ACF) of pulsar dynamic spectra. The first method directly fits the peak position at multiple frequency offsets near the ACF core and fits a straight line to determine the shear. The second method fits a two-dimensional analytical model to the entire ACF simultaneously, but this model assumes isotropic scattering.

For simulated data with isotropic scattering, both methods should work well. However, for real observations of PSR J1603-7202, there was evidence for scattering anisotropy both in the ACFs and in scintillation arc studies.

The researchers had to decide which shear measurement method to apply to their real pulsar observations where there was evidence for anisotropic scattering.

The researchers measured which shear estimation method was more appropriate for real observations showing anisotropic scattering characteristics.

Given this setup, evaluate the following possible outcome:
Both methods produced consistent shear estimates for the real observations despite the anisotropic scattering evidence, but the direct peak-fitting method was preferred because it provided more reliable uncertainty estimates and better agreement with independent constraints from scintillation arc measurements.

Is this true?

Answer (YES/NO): NO